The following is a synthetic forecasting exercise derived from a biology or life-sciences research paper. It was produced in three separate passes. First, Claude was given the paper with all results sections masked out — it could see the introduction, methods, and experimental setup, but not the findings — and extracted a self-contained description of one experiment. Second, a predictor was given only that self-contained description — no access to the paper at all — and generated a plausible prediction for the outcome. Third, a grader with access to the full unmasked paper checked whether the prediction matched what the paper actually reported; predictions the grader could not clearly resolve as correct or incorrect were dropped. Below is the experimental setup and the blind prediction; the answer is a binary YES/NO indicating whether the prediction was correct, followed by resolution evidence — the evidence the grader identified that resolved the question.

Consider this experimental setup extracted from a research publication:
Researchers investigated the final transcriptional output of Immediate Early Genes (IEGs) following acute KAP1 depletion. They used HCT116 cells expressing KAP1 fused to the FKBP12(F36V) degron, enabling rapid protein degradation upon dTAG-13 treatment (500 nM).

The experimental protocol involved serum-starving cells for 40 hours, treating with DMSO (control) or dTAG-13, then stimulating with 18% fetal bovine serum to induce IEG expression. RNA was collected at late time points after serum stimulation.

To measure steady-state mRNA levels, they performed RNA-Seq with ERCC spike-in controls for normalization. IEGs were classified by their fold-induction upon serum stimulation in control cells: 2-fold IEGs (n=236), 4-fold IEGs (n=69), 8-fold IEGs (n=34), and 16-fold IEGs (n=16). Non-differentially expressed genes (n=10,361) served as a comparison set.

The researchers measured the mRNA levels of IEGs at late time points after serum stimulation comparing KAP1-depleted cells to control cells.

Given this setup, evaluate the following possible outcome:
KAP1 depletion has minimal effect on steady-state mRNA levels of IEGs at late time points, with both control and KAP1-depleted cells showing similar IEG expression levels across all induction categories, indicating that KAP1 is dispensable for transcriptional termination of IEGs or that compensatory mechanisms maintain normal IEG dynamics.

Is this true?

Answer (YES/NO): NO